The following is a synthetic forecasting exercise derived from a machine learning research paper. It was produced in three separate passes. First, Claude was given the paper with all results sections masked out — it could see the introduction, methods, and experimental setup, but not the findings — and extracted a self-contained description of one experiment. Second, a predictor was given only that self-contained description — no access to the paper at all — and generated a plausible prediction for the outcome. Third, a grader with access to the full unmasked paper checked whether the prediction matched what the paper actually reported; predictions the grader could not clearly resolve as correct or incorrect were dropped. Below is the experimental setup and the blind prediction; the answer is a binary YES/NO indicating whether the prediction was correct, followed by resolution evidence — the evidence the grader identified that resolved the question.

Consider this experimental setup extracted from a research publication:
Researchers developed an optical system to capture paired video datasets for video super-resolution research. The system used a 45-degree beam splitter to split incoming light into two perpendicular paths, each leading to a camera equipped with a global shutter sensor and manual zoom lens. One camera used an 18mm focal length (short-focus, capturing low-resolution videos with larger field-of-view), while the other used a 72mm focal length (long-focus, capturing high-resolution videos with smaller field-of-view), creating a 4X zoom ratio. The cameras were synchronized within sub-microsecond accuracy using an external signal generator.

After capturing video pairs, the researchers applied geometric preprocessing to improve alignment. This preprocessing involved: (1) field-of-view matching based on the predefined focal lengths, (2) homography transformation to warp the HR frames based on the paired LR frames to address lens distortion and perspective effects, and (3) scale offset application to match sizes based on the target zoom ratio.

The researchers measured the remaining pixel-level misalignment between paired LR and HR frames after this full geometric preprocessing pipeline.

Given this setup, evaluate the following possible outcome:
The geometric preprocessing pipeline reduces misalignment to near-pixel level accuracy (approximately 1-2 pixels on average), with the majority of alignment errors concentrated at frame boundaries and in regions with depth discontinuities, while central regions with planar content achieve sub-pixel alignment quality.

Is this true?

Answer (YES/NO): NO